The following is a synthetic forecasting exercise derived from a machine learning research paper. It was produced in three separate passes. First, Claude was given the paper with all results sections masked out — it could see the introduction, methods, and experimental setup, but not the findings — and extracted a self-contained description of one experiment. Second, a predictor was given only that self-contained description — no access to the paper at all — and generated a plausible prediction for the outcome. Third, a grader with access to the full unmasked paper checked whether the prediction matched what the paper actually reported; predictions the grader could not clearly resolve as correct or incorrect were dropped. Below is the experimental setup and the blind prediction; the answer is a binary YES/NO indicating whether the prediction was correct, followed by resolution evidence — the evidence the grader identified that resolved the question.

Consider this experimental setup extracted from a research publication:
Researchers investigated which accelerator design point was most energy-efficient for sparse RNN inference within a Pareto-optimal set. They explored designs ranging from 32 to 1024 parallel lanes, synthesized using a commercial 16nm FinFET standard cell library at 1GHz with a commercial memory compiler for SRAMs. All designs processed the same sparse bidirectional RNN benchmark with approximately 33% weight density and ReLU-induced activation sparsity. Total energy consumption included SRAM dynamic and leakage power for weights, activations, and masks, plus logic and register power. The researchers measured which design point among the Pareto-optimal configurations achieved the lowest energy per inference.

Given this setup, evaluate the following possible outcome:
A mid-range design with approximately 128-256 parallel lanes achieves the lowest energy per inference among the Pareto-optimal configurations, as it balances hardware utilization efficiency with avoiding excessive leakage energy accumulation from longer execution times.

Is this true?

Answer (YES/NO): YES